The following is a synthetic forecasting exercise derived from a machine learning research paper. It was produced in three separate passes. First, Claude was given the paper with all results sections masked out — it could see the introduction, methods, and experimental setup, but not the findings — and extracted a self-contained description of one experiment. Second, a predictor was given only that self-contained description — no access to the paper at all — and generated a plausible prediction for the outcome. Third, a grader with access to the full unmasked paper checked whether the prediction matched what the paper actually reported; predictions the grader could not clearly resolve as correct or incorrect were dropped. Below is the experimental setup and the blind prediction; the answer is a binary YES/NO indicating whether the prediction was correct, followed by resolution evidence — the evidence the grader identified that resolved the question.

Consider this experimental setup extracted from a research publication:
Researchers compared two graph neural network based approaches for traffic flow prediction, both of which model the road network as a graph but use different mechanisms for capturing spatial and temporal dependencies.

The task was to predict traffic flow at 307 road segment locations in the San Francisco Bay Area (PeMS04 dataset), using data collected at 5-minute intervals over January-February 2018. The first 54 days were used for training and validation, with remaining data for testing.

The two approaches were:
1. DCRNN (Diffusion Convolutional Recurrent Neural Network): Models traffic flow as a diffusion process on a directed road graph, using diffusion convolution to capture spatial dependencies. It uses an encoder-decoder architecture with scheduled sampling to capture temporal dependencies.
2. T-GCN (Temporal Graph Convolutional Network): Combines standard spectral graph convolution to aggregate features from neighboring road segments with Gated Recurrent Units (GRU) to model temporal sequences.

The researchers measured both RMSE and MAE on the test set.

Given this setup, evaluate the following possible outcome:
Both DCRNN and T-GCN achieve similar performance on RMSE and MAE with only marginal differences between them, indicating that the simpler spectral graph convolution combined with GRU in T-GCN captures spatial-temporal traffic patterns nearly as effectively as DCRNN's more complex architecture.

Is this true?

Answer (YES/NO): YES